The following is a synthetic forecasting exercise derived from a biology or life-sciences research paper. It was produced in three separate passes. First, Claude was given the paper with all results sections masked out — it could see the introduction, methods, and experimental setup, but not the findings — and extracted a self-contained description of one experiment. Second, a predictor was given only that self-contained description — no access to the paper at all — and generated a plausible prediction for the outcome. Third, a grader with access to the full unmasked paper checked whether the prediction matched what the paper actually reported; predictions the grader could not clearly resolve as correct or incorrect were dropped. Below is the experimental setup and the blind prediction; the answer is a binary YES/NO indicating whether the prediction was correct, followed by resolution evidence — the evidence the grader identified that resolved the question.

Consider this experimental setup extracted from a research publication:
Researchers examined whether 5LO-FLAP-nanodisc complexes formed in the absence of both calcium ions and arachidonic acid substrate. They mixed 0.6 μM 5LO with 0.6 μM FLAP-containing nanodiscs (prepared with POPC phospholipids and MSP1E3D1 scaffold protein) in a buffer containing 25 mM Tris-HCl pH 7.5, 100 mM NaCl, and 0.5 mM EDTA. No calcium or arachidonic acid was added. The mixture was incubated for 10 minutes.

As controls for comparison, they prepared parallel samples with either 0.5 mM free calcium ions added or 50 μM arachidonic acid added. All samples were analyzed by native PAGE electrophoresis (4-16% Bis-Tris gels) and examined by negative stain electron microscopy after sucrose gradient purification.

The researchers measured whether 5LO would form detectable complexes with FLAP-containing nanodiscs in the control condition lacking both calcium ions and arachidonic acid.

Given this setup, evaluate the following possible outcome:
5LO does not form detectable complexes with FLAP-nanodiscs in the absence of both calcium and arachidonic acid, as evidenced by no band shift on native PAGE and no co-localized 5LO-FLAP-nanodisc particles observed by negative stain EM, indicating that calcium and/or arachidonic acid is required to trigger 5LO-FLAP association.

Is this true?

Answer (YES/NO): YES